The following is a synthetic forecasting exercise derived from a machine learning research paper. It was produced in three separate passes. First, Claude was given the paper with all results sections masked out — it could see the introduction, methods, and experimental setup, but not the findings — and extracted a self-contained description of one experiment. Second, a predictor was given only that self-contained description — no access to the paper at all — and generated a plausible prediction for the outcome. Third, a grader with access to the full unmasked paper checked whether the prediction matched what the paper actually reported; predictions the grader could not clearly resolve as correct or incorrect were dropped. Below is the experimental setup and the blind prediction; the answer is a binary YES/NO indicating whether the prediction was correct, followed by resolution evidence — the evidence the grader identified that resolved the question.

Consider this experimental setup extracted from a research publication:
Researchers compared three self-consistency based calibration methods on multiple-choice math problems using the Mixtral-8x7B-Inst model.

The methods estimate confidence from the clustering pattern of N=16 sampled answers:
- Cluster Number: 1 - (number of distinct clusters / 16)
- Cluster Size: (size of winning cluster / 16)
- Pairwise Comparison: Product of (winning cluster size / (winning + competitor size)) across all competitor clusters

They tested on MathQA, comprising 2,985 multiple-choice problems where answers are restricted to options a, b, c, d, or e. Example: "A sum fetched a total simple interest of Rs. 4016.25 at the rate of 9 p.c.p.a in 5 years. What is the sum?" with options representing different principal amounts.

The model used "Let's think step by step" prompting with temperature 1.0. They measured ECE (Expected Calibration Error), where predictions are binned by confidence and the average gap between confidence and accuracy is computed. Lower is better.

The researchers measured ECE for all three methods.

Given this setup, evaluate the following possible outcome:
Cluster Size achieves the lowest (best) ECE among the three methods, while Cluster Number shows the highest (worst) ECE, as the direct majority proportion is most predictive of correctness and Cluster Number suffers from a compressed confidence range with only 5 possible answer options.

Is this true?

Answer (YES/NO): YES